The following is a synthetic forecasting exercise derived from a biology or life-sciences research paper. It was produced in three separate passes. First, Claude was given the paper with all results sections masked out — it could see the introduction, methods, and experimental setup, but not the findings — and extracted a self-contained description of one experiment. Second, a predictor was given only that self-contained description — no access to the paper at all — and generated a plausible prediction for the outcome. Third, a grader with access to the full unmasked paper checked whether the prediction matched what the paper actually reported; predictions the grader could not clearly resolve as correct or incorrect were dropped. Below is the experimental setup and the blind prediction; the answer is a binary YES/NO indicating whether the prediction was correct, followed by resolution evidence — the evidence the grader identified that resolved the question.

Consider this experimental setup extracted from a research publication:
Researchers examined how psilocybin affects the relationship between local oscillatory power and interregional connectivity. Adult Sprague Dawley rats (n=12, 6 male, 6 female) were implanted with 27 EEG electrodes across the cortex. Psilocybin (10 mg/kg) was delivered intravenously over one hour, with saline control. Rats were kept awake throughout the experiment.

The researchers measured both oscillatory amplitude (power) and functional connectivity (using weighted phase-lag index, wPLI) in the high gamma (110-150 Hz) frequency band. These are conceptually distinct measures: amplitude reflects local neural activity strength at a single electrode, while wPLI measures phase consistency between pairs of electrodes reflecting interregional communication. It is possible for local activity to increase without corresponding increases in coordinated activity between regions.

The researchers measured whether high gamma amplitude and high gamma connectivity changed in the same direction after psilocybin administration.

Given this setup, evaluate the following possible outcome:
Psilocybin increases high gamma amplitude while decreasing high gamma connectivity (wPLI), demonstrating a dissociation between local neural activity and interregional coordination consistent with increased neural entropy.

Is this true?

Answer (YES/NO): NO